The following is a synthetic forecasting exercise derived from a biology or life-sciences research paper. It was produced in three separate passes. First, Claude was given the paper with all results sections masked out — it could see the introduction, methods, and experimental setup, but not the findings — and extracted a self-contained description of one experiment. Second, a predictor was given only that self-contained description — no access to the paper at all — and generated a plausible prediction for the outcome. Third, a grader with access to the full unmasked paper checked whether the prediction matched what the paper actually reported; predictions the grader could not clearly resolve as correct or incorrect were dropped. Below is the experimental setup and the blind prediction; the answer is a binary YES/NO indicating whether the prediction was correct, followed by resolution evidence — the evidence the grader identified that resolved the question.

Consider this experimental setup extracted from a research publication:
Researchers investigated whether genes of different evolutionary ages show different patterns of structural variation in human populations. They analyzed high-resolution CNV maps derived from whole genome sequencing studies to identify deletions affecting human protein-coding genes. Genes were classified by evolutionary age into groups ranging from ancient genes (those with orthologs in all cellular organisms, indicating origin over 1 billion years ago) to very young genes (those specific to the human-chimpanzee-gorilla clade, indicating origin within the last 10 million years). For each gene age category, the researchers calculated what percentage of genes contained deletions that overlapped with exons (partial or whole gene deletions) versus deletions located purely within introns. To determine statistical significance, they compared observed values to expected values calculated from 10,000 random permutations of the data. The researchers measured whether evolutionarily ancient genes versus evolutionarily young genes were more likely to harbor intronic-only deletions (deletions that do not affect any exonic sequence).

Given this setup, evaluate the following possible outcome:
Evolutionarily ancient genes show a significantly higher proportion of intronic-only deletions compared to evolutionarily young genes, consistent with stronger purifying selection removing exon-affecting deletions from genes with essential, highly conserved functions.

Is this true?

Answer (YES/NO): YES